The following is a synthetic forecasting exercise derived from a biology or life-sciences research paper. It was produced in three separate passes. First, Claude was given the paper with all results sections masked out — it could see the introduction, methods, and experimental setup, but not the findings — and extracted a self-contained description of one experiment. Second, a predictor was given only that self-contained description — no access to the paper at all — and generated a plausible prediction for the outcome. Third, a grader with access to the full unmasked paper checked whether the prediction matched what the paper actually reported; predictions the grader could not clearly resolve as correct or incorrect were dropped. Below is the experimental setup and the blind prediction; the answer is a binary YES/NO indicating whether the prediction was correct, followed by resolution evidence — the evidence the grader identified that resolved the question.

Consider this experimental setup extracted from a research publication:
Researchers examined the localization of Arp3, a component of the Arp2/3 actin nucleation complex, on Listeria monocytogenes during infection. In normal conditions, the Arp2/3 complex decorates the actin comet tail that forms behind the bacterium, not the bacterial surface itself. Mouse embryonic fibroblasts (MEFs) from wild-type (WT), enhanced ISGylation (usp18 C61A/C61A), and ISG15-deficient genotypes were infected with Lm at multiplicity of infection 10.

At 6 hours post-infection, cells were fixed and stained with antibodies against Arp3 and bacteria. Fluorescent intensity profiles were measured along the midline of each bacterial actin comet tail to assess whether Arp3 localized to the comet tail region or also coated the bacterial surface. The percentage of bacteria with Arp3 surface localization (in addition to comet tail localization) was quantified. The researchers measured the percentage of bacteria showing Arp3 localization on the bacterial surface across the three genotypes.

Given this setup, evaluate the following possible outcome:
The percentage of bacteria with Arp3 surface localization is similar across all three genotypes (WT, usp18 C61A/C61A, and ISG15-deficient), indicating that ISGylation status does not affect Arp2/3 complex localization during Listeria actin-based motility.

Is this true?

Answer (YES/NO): NO